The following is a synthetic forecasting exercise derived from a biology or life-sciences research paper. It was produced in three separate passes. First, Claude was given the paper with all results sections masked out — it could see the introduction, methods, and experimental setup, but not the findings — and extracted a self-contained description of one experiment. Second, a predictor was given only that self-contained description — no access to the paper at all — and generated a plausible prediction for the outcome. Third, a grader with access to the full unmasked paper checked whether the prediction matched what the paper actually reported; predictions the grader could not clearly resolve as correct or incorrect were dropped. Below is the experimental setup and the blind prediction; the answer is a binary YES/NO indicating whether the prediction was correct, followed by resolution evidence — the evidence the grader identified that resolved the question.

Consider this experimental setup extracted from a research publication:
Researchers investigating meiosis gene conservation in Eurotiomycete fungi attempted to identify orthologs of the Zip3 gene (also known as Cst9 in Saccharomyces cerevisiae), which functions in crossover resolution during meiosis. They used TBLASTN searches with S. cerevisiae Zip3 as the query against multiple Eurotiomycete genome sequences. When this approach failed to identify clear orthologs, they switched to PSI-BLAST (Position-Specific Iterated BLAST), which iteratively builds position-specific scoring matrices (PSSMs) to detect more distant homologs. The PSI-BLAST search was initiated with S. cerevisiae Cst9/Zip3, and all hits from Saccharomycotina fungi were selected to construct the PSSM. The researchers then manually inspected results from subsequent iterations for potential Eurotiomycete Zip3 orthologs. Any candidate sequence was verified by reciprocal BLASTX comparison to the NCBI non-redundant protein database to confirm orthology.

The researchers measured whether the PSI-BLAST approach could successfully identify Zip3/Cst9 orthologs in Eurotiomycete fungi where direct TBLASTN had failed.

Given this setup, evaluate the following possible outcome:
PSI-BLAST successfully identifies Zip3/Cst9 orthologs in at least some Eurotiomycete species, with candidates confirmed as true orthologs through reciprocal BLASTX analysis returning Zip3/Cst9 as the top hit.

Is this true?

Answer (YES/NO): YES